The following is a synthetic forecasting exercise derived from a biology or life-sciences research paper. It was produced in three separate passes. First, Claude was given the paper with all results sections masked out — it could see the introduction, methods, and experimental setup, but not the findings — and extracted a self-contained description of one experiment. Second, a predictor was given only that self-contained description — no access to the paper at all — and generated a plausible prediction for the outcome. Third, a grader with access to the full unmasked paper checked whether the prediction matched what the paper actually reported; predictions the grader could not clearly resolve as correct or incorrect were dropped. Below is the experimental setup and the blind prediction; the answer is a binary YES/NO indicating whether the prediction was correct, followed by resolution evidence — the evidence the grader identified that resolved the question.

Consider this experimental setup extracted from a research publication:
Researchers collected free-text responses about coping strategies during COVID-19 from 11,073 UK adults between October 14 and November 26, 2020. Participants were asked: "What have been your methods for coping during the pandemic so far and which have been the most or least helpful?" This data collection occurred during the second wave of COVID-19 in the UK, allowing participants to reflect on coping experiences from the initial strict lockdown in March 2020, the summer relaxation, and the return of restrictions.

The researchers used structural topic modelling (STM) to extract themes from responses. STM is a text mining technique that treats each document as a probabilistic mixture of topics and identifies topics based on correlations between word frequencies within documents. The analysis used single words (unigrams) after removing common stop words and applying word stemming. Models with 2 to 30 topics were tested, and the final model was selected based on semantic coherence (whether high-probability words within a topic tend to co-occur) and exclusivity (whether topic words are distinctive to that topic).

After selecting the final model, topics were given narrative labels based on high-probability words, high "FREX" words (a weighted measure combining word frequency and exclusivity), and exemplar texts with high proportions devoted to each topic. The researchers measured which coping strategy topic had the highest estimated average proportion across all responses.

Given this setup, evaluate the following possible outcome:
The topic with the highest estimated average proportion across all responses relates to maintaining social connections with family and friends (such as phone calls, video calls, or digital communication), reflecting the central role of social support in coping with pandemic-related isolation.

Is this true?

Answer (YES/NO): NO